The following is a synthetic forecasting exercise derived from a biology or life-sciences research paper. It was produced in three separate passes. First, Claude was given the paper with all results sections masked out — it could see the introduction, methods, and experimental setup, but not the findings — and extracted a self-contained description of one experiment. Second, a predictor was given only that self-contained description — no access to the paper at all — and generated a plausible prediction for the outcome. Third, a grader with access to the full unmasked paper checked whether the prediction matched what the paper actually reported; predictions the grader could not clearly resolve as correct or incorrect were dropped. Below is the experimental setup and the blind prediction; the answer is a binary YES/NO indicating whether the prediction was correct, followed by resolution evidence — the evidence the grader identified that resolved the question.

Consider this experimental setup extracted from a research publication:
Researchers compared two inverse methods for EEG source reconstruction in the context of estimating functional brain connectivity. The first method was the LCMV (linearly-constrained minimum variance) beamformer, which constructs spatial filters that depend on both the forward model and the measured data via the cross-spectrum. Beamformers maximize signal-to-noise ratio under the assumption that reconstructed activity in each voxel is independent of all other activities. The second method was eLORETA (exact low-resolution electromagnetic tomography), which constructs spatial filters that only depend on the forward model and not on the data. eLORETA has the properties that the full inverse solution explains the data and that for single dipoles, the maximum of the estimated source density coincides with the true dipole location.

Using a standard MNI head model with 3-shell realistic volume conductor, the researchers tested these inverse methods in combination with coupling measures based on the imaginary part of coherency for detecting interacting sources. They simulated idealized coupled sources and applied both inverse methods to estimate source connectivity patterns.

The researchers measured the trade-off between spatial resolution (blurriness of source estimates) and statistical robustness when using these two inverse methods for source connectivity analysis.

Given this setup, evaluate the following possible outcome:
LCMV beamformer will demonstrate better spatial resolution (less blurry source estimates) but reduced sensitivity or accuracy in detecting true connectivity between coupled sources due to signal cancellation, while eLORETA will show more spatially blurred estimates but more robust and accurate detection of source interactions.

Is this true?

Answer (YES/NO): NO